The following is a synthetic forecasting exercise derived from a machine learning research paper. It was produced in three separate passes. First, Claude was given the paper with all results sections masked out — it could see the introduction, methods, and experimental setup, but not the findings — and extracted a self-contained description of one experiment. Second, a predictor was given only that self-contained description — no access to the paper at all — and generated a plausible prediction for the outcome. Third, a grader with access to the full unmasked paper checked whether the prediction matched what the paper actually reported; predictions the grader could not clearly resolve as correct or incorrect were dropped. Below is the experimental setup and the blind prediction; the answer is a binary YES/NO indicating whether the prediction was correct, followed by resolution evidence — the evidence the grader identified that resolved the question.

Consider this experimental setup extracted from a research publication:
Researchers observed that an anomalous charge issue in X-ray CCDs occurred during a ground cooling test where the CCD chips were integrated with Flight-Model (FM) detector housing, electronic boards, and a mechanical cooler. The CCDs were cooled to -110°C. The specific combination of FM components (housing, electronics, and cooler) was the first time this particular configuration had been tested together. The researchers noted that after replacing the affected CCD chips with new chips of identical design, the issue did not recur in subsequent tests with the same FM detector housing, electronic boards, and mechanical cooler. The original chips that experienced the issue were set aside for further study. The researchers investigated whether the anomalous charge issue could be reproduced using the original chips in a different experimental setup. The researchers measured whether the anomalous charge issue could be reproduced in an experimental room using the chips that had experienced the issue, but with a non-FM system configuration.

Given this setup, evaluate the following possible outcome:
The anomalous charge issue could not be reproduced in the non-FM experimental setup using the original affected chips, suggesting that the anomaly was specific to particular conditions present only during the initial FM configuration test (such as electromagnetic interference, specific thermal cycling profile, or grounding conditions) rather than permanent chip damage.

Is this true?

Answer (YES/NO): NO